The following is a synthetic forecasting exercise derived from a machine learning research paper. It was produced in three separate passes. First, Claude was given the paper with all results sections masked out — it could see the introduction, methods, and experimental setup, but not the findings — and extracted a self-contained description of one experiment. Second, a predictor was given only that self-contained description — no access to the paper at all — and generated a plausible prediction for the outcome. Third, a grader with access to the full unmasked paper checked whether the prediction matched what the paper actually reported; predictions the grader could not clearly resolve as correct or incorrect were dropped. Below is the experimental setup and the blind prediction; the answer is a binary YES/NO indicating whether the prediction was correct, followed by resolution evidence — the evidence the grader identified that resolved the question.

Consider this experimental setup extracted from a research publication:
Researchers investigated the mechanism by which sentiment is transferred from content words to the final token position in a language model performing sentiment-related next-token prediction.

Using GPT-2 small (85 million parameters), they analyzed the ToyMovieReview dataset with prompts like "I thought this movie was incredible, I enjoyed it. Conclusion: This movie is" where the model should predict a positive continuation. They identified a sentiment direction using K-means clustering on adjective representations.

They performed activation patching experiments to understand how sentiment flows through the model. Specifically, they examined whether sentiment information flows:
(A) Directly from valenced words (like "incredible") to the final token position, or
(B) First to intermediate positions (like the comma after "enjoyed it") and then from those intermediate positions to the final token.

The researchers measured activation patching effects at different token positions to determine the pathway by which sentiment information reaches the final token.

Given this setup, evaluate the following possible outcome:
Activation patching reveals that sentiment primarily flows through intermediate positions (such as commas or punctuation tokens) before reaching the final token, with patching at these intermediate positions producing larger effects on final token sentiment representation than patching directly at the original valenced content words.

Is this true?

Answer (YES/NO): NO